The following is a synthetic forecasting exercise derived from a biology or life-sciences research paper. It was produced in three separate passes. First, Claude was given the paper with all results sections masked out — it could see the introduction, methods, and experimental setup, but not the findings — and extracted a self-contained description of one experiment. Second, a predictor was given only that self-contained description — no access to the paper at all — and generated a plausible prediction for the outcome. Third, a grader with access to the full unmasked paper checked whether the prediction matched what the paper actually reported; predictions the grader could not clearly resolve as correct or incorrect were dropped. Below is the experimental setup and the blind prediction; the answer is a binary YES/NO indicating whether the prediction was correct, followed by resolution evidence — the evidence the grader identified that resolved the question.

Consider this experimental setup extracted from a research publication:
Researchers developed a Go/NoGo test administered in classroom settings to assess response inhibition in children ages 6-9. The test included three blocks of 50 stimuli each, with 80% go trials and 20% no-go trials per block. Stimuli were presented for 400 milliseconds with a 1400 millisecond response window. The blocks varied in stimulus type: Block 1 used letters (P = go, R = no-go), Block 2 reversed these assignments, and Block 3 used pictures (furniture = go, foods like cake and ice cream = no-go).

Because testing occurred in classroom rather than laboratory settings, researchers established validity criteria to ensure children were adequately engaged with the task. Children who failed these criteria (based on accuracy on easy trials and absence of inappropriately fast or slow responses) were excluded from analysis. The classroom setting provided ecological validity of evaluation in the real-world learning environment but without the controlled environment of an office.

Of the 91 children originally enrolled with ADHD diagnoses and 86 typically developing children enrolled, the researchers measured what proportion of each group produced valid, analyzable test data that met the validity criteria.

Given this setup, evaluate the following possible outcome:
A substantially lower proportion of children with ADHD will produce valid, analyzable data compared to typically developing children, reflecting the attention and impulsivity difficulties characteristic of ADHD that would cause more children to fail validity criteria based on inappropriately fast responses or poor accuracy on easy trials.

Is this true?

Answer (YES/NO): NO